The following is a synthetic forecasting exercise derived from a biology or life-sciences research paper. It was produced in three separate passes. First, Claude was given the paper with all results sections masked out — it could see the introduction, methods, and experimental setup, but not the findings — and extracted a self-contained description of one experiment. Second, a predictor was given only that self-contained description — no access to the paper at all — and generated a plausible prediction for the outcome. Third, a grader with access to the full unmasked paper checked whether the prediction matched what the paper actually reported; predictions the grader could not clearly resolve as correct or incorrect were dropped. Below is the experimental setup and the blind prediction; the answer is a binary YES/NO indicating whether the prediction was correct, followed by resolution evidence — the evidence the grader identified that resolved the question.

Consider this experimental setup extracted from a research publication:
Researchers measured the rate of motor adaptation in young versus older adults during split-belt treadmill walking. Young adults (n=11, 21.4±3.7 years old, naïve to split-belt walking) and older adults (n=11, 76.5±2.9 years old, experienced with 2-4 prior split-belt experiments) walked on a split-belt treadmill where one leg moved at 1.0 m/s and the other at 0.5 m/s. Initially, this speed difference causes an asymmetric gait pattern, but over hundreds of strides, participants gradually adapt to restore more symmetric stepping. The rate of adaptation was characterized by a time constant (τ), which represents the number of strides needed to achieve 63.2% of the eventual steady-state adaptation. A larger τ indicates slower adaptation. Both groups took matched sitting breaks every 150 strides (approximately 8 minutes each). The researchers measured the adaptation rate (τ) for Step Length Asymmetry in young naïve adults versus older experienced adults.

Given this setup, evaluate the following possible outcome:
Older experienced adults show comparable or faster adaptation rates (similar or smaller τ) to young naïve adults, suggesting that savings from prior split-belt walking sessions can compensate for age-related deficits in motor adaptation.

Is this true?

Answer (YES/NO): YES